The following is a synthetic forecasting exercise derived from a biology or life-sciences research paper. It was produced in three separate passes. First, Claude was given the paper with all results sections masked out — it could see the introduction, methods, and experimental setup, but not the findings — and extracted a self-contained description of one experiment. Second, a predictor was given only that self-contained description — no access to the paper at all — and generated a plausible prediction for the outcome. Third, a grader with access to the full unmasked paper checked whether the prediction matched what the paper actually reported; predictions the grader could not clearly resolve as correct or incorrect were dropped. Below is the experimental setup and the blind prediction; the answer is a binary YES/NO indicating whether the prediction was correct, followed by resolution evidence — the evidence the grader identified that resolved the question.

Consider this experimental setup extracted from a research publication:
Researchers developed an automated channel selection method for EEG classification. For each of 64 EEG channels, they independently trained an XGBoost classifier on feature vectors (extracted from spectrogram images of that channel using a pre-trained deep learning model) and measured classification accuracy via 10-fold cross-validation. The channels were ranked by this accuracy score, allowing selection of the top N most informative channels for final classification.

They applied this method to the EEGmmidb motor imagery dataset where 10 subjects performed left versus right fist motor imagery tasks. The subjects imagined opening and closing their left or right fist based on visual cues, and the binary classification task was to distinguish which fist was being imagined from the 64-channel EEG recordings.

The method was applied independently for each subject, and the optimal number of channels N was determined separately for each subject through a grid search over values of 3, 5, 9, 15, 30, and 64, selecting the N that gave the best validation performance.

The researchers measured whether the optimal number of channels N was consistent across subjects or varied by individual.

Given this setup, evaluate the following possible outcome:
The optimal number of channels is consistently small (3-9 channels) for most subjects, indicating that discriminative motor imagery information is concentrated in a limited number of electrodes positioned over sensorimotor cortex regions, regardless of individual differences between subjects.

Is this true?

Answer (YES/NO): NO